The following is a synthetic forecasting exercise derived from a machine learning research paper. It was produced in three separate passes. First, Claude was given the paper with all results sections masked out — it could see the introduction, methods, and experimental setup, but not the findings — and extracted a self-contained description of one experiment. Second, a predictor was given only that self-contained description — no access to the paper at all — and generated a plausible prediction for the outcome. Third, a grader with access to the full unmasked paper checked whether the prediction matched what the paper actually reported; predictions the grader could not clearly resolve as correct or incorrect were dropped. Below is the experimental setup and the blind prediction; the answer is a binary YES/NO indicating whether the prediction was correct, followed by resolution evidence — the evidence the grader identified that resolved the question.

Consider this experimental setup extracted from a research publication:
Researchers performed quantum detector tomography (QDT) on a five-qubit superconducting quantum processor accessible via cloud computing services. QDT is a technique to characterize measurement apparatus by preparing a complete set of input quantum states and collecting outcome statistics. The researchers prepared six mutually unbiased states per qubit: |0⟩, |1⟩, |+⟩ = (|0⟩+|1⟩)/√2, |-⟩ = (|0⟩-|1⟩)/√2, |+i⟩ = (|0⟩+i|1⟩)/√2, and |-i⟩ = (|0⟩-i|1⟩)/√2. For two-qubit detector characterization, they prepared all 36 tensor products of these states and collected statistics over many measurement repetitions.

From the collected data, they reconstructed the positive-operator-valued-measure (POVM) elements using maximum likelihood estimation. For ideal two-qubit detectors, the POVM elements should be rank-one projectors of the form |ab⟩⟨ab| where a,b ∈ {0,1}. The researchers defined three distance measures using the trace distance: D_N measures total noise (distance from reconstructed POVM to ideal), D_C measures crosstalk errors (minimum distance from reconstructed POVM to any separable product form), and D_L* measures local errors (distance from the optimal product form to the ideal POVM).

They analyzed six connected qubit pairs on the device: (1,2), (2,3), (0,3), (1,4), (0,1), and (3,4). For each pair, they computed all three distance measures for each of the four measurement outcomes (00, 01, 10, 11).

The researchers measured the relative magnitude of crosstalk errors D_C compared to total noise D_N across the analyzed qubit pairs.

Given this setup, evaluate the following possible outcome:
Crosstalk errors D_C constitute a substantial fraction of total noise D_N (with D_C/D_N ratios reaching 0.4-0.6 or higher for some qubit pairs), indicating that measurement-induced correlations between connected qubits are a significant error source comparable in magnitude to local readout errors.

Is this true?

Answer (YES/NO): NO